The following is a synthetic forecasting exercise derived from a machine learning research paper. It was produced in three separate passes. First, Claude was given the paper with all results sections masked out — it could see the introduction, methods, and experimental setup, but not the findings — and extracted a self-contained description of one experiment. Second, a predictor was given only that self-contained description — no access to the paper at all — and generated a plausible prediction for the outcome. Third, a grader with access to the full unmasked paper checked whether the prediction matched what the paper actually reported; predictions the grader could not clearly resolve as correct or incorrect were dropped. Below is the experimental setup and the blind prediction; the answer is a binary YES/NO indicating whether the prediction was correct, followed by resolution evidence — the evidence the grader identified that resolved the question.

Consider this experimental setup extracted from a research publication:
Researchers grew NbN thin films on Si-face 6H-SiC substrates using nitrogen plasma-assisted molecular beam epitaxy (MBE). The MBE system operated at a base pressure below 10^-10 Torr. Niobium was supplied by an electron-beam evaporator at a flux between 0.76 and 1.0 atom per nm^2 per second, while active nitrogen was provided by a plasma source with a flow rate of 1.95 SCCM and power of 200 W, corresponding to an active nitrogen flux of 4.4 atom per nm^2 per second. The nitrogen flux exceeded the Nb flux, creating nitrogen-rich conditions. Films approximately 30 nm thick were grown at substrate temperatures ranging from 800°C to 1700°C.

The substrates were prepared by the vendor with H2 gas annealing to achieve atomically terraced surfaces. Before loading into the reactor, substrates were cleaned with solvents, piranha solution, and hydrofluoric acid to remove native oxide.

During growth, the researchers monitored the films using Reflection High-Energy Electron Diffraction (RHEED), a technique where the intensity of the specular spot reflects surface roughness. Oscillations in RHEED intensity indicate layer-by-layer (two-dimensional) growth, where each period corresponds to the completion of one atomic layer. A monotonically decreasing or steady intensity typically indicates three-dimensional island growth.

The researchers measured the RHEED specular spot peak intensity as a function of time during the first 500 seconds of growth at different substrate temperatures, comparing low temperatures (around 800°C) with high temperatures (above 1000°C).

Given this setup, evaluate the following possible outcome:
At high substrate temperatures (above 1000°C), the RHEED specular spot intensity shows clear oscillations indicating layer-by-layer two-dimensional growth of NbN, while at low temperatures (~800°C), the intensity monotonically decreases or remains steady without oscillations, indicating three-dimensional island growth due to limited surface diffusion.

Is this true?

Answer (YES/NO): NO